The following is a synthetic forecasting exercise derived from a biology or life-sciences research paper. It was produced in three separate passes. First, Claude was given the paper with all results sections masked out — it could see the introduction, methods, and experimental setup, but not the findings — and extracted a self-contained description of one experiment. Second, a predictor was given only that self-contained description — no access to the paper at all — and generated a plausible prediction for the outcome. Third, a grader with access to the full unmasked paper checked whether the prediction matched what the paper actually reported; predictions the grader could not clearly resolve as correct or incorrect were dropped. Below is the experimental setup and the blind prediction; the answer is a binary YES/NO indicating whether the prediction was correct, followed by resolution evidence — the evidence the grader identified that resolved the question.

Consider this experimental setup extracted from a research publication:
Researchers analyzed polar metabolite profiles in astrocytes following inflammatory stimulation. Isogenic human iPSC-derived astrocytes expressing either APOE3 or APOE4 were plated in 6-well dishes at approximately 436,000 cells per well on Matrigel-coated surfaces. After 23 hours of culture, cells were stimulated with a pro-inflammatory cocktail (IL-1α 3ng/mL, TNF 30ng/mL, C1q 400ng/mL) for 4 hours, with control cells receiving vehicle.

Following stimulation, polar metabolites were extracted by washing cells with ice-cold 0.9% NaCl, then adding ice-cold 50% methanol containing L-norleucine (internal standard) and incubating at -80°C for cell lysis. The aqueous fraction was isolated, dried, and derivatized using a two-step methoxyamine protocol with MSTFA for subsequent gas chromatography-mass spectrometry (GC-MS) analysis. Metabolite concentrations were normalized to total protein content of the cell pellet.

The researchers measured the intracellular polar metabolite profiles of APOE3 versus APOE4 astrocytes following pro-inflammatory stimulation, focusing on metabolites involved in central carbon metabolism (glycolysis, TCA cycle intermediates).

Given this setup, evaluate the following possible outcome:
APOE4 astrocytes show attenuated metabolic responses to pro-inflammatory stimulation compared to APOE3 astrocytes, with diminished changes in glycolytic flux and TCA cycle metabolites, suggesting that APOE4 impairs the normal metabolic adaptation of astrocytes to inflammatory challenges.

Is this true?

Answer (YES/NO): NO